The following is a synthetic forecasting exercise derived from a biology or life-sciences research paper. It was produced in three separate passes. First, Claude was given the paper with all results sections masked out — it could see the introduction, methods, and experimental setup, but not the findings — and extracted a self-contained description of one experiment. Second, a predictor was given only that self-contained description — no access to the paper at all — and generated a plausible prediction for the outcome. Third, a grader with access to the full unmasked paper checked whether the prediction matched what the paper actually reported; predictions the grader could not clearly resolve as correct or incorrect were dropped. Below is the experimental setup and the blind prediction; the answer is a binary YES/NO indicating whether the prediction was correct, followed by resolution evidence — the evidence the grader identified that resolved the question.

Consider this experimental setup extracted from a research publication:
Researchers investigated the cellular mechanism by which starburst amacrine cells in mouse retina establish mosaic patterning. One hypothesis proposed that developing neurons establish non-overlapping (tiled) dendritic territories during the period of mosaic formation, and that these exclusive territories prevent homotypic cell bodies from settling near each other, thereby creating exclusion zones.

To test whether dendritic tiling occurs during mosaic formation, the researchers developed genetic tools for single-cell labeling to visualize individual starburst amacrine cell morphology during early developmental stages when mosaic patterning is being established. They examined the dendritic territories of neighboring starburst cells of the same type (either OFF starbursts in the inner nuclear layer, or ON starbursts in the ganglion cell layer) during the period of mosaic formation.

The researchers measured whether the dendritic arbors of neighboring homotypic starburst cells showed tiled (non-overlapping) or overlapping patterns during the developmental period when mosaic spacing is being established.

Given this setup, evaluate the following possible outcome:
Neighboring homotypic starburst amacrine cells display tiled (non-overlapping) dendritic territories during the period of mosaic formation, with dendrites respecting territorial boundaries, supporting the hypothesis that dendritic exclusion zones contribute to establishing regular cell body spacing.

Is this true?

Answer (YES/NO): NO